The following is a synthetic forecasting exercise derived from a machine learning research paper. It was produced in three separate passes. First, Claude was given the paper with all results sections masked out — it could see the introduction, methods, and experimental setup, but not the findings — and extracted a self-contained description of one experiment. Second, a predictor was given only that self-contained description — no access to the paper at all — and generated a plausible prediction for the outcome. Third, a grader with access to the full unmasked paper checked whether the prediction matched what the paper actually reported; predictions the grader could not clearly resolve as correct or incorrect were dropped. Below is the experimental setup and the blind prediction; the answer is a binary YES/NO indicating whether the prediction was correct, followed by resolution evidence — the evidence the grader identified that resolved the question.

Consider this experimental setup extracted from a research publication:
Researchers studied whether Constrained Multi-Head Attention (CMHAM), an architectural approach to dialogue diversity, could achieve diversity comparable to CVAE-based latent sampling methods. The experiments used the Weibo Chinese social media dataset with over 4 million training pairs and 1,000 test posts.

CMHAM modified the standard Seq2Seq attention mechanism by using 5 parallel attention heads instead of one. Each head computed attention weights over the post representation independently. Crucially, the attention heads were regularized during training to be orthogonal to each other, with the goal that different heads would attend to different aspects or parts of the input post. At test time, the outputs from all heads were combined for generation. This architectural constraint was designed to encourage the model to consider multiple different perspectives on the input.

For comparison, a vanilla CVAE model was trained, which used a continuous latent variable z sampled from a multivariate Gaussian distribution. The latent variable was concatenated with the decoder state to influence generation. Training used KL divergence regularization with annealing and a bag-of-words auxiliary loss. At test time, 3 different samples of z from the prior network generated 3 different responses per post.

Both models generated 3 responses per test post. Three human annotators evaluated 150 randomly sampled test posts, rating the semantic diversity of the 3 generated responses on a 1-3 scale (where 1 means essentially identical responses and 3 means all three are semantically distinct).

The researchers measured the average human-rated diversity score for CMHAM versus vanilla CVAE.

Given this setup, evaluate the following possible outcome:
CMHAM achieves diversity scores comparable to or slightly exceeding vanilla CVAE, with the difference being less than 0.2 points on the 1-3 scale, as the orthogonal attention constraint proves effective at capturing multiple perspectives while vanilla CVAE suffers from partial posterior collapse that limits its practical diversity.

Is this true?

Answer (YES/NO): NO